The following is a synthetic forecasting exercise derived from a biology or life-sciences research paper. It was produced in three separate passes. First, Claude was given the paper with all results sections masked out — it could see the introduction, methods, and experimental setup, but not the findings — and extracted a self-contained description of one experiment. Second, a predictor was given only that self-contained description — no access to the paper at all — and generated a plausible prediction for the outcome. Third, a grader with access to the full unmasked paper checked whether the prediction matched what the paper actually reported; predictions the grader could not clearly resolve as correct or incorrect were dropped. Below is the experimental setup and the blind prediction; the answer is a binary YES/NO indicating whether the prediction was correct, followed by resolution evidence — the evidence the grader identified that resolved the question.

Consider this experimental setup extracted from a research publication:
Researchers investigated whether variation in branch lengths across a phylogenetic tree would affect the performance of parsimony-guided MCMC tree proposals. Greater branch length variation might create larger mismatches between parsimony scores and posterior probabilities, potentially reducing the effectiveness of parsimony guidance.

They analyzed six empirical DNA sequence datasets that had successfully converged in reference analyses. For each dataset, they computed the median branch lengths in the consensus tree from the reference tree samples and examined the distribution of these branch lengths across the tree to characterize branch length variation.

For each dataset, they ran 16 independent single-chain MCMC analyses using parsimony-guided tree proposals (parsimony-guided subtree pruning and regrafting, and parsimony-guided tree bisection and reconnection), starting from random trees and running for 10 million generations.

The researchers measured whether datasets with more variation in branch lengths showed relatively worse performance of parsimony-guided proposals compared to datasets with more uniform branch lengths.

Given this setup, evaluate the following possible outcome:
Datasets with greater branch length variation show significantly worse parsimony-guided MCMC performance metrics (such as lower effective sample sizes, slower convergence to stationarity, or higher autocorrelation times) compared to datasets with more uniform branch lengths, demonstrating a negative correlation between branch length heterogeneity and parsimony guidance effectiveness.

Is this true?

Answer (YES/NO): NO